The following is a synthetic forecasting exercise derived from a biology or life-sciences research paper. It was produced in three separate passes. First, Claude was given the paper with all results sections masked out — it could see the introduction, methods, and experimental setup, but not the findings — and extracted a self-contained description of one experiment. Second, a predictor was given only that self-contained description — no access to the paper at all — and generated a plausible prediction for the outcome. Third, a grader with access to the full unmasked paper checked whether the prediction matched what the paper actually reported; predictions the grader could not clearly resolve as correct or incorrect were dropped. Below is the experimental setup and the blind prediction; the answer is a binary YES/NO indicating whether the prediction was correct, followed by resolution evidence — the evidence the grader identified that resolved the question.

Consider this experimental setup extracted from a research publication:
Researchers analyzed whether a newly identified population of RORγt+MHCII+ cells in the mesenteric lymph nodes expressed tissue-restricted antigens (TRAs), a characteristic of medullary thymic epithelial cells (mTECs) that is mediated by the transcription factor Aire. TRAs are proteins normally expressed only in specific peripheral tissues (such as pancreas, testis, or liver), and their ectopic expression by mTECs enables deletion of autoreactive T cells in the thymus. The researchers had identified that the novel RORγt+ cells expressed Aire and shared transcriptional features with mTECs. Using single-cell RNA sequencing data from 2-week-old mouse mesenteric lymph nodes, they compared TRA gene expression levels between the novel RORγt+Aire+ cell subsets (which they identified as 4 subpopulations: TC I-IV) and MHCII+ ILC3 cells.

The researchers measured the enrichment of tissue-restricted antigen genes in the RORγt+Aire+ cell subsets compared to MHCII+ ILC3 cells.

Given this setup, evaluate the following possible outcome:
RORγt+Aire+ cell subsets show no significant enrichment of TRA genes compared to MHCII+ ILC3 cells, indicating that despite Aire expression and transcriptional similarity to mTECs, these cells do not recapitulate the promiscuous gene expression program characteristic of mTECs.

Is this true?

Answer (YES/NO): NO